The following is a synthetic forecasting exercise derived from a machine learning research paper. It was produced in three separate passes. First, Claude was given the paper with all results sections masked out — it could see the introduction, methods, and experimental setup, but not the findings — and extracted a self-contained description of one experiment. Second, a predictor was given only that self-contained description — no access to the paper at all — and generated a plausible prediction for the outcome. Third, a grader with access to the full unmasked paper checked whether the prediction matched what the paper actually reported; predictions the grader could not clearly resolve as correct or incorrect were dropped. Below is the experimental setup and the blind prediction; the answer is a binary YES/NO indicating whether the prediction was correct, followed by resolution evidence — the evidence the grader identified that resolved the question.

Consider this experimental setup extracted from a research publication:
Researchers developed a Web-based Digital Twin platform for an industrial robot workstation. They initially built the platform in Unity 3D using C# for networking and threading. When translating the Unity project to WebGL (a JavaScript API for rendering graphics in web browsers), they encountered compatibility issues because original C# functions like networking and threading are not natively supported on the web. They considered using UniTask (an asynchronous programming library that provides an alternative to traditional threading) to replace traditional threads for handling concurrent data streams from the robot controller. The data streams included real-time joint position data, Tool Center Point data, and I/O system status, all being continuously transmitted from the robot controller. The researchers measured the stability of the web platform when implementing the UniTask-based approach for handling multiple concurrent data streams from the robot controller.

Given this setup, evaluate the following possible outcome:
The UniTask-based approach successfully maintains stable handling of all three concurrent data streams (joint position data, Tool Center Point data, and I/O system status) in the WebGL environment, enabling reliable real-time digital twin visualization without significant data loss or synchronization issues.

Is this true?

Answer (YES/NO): NO